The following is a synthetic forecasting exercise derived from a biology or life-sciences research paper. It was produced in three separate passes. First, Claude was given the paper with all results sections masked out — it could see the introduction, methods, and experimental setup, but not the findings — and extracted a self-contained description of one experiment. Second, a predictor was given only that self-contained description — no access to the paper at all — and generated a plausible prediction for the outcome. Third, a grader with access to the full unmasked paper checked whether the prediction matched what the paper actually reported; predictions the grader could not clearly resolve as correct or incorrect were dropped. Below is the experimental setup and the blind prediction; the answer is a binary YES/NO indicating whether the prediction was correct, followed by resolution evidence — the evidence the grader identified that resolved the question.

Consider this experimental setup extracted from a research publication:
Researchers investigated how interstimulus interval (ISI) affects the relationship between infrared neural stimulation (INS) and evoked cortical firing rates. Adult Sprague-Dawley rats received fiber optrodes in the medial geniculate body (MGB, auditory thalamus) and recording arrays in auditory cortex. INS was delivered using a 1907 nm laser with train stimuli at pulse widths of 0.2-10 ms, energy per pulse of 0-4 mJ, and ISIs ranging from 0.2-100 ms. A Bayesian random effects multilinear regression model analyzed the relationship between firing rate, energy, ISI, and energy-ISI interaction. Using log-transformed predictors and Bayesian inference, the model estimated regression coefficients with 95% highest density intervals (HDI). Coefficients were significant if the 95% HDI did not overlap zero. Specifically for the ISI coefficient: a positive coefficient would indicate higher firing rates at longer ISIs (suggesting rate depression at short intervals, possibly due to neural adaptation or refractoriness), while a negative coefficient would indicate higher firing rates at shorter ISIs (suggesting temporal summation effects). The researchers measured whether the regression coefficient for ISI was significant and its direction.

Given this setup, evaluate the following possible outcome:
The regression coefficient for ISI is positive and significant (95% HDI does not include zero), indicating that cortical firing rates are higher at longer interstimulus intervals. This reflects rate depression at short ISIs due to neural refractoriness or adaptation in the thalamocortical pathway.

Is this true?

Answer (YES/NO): NO